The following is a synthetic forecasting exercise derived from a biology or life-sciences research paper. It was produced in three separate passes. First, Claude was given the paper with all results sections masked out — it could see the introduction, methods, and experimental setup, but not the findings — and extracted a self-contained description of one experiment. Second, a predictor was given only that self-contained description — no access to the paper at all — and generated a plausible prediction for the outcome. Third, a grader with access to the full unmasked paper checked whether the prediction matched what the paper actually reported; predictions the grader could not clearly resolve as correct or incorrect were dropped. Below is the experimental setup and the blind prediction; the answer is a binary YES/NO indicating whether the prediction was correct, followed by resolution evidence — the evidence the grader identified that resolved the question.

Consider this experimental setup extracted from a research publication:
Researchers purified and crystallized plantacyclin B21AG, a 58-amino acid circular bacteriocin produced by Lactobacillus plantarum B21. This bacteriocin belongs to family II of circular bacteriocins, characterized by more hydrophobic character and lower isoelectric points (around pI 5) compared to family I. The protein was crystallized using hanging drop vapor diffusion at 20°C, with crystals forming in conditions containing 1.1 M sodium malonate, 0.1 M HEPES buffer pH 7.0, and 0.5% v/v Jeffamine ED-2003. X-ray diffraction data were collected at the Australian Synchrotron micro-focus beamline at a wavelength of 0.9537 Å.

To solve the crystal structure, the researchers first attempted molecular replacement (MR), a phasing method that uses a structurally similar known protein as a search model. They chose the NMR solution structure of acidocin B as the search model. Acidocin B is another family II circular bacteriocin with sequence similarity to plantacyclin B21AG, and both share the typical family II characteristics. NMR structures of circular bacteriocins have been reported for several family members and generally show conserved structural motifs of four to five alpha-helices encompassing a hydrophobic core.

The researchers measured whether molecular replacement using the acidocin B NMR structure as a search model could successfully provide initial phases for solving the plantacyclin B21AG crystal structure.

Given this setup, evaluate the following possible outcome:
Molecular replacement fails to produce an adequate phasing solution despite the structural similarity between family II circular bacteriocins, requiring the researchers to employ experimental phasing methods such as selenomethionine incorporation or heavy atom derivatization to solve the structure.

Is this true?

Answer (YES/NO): NO